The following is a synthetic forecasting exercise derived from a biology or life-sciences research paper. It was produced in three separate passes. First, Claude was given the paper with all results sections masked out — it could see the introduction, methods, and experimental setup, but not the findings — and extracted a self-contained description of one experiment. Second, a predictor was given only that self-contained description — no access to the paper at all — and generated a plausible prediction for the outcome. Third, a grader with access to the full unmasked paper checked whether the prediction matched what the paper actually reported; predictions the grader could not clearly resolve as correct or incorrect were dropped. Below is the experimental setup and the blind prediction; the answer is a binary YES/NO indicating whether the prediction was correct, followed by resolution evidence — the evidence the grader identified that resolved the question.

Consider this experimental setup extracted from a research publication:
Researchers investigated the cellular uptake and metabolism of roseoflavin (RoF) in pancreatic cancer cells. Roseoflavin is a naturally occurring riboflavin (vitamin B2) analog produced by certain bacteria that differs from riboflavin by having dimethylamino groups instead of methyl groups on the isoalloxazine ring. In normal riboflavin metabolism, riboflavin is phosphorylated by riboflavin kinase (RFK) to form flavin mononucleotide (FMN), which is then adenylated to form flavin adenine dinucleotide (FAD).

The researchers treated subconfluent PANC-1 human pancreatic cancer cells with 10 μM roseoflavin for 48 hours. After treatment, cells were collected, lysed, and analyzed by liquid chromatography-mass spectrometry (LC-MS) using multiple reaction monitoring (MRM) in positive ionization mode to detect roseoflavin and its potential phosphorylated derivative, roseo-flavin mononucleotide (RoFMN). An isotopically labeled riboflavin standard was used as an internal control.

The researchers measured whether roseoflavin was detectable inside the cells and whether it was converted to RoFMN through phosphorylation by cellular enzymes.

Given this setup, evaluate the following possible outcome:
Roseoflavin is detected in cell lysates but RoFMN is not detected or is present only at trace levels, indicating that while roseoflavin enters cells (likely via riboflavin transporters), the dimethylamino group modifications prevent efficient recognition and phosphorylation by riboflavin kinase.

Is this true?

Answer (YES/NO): NO